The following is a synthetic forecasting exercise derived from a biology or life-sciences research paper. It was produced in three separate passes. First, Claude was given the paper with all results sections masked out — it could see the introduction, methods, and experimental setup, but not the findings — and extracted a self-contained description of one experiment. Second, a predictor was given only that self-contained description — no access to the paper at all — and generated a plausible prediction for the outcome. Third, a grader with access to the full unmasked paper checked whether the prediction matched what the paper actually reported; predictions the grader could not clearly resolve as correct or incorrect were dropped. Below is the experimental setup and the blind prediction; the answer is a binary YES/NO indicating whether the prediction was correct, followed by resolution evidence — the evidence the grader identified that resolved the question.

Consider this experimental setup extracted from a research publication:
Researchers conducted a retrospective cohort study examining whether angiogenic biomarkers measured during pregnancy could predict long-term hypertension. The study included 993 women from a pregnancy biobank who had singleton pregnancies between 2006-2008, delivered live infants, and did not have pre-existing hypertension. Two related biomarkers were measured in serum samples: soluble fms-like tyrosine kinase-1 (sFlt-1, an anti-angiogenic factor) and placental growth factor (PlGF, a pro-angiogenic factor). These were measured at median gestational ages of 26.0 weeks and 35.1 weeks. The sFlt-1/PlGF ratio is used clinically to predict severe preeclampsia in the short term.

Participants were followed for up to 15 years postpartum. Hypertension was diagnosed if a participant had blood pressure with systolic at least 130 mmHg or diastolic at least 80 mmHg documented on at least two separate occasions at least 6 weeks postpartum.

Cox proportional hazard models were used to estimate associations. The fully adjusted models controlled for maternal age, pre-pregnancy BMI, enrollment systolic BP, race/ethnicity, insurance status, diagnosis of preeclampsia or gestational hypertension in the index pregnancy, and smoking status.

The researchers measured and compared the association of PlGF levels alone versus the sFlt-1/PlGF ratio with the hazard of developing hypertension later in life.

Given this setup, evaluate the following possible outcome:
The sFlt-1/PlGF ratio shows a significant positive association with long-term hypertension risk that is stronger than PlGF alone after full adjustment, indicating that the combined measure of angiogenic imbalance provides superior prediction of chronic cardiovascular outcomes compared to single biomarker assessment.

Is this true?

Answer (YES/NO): NO